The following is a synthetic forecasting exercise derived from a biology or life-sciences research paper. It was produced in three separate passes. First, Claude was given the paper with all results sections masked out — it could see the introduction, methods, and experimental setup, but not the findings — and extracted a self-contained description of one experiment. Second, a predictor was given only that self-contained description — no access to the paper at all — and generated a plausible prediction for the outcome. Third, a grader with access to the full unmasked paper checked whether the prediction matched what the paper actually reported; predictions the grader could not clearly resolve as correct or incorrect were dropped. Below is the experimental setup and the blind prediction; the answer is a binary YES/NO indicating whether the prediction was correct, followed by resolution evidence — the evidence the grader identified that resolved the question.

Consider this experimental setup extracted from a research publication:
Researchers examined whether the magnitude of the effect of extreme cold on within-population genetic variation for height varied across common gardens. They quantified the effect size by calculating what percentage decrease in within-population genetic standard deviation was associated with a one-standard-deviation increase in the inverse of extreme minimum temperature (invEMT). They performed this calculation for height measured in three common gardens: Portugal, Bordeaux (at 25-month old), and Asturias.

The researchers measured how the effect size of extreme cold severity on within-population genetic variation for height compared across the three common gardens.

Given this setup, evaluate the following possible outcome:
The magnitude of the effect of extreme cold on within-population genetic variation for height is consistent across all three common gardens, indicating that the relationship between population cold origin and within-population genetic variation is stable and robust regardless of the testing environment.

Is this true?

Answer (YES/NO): NO